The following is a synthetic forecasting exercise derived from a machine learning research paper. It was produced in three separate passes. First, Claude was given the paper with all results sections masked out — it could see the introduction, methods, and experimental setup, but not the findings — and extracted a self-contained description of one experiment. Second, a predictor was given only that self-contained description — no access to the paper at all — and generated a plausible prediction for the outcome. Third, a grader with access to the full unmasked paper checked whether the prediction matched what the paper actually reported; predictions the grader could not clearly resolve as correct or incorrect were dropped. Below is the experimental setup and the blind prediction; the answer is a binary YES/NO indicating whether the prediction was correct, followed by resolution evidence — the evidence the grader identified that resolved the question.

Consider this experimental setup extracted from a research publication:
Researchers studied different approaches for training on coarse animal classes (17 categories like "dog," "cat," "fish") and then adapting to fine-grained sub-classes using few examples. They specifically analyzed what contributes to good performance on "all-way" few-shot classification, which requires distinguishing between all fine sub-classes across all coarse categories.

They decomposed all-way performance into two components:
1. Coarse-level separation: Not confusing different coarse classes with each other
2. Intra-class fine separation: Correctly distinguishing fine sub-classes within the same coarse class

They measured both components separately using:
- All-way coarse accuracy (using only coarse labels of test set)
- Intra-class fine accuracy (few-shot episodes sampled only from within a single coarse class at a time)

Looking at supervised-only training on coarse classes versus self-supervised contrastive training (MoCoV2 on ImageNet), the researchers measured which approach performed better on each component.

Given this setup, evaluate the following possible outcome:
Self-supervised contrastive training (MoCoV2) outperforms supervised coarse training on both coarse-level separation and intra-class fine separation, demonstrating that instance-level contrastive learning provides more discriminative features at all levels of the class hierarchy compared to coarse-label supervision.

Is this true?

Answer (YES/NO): NO